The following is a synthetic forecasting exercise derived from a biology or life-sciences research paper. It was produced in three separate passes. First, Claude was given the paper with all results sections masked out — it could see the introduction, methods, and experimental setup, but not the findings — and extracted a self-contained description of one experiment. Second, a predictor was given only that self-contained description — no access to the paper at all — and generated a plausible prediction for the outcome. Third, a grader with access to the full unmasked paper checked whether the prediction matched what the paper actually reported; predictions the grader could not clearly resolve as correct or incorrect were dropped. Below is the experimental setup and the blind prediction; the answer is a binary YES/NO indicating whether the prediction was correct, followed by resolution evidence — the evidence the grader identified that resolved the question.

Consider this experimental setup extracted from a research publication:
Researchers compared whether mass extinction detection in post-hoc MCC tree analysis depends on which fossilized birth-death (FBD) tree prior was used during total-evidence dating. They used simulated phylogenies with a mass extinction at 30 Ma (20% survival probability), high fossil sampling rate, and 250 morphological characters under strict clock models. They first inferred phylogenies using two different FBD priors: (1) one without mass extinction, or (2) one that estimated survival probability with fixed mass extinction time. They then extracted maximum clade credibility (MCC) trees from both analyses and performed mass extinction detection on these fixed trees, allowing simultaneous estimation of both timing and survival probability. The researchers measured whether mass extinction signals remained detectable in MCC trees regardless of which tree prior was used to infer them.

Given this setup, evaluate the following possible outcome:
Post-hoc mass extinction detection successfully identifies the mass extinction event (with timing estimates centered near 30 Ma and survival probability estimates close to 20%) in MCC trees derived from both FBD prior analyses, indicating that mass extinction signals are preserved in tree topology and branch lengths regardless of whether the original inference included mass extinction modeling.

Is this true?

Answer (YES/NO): YES